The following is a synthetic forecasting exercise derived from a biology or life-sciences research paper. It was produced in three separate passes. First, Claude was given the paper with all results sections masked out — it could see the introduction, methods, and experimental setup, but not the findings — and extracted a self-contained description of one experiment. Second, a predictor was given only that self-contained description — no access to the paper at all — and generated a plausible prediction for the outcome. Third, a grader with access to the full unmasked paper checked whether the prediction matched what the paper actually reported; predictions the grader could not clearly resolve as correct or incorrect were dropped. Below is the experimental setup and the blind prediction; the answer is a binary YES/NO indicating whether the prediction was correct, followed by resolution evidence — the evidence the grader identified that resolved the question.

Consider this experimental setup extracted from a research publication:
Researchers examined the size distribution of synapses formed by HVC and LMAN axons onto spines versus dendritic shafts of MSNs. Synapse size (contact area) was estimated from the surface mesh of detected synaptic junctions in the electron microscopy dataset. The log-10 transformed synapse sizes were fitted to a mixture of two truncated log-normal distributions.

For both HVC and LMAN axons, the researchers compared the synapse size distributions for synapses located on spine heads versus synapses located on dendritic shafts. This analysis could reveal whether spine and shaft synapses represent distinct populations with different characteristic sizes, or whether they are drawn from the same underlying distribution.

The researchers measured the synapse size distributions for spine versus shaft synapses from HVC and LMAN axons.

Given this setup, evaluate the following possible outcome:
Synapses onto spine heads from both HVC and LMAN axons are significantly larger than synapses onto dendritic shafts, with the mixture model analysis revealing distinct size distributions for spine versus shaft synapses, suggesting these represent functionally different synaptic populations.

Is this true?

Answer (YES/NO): NO